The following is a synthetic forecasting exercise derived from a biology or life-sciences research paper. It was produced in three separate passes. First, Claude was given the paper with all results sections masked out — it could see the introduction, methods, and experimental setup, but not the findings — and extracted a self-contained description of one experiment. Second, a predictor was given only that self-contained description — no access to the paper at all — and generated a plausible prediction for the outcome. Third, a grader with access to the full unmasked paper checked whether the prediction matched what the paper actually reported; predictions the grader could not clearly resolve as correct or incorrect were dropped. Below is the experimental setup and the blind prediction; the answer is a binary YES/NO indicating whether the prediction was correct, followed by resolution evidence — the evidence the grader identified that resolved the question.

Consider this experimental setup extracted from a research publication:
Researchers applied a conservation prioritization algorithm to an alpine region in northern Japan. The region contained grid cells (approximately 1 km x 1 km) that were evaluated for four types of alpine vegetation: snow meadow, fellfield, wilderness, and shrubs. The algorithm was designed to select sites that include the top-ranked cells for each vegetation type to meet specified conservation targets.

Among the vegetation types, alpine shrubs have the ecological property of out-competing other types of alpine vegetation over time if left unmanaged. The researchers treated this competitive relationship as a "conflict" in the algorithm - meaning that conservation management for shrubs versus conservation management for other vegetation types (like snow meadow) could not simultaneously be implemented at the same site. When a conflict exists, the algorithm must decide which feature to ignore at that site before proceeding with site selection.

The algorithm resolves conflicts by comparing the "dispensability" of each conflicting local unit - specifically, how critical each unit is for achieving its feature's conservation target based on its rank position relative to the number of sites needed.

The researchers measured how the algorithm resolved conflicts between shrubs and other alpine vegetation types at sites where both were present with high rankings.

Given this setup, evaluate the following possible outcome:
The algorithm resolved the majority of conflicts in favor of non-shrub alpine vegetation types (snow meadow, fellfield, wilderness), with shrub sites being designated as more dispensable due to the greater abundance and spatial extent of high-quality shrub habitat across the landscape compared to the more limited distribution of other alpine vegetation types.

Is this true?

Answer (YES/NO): YES